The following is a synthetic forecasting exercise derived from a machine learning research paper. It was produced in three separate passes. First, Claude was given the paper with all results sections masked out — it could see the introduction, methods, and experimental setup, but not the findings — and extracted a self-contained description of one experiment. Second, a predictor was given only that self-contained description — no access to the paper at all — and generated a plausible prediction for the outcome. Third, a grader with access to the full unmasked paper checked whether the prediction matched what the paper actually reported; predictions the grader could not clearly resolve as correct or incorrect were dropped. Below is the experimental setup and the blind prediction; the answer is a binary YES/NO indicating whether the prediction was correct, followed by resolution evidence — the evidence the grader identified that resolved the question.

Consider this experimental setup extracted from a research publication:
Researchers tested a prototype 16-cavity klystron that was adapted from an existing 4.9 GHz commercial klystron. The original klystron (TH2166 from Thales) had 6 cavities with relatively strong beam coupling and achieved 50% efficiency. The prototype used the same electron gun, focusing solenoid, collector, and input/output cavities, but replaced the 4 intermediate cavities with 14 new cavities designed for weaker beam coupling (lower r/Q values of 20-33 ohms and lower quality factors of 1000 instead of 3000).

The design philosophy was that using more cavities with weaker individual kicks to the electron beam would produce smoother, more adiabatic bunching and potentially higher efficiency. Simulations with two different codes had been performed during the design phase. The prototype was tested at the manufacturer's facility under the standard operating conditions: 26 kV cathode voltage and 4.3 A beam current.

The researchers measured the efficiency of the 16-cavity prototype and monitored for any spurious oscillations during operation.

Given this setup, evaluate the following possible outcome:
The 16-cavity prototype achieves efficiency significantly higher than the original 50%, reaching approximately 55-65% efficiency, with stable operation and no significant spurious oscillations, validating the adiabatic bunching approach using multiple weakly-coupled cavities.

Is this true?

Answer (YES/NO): NO